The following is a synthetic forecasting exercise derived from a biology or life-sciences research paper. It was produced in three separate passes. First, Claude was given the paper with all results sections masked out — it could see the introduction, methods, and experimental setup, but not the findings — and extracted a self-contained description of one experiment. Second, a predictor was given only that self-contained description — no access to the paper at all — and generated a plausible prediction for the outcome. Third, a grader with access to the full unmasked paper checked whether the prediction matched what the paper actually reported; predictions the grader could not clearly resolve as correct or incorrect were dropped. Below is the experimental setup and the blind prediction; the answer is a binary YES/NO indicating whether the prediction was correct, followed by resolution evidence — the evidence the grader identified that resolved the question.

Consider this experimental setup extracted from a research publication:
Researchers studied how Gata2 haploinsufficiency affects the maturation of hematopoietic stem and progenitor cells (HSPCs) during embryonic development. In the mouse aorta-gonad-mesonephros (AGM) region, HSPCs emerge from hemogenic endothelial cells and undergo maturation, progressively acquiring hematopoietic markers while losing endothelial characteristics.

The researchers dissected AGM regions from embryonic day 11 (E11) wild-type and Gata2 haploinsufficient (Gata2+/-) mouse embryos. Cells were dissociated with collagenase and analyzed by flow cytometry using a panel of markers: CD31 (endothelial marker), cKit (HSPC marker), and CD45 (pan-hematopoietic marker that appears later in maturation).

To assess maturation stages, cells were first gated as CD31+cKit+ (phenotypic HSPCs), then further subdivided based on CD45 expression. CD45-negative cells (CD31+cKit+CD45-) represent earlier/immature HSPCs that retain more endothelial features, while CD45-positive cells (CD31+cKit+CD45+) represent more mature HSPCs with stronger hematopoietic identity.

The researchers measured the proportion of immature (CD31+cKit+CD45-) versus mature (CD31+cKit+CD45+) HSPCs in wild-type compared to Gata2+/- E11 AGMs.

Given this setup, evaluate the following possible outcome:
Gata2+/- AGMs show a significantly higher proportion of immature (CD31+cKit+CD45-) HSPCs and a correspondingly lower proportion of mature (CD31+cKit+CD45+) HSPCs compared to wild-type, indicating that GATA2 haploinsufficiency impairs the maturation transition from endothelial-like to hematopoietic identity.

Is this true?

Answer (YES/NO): YES